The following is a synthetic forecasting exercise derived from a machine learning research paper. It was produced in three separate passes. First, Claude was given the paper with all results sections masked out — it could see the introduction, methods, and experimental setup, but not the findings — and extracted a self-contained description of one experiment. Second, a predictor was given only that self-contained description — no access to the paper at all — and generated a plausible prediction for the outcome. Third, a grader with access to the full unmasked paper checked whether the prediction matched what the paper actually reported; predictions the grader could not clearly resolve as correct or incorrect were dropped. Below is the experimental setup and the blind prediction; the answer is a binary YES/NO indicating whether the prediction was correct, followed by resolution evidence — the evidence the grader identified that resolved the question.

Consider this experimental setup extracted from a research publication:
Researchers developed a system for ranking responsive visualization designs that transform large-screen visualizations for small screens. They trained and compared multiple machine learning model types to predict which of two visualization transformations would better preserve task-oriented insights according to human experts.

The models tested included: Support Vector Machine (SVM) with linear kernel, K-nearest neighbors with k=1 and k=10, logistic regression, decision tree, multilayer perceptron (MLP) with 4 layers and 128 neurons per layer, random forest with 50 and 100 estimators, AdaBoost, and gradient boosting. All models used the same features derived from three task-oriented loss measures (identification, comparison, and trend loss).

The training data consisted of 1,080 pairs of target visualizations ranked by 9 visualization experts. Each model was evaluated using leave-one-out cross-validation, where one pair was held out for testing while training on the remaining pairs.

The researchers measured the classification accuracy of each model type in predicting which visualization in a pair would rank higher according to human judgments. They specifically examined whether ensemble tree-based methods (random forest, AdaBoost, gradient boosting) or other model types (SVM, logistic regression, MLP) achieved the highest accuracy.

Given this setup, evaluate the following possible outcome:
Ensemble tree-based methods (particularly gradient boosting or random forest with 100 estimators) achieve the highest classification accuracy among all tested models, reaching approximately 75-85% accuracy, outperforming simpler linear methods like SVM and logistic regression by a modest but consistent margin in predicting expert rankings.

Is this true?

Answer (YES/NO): YES